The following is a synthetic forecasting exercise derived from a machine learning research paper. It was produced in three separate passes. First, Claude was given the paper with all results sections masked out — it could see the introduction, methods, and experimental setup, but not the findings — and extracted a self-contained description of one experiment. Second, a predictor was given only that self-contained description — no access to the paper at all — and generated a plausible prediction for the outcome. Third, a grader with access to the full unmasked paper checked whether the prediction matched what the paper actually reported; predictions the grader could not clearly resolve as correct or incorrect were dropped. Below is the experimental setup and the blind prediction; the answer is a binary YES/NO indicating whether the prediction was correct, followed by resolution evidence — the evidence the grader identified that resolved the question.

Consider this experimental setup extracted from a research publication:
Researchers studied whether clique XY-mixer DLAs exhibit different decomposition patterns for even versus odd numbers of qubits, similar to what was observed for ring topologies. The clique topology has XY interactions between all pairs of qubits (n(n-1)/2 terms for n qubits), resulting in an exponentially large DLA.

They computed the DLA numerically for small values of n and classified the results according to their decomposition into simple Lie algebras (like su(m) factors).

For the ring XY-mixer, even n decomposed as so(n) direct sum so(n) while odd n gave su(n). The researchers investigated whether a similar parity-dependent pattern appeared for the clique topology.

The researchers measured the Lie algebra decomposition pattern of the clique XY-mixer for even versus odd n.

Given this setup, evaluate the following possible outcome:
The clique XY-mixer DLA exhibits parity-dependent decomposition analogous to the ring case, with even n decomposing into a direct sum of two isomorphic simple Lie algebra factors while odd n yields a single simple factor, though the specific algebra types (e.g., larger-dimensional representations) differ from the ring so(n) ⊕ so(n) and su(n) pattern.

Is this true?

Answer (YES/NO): NO